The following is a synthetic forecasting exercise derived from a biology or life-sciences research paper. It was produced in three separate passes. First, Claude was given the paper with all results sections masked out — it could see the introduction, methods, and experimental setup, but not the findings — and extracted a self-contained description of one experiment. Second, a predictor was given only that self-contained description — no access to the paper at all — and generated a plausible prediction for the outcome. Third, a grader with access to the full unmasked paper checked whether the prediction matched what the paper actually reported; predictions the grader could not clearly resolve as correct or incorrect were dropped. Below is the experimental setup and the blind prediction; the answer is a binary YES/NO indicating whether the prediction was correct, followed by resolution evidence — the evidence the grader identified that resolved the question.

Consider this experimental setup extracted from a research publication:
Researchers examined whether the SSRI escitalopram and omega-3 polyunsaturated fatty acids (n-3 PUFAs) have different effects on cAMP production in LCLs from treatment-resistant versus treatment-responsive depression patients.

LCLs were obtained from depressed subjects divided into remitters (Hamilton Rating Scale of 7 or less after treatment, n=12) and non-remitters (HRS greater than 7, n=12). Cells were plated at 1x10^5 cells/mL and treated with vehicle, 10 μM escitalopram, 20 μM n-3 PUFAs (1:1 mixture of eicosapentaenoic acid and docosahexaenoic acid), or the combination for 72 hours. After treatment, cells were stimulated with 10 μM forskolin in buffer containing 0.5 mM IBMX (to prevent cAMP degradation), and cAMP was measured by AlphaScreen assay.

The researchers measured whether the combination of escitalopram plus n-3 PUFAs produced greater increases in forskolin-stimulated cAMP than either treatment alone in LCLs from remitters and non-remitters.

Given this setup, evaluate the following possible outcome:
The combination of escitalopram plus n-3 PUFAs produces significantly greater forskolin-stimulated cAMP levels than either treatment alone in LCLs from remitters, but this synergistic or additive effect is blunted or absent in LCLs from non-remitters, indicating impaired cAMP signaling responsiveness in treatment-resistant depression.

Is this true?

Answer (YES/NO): NO